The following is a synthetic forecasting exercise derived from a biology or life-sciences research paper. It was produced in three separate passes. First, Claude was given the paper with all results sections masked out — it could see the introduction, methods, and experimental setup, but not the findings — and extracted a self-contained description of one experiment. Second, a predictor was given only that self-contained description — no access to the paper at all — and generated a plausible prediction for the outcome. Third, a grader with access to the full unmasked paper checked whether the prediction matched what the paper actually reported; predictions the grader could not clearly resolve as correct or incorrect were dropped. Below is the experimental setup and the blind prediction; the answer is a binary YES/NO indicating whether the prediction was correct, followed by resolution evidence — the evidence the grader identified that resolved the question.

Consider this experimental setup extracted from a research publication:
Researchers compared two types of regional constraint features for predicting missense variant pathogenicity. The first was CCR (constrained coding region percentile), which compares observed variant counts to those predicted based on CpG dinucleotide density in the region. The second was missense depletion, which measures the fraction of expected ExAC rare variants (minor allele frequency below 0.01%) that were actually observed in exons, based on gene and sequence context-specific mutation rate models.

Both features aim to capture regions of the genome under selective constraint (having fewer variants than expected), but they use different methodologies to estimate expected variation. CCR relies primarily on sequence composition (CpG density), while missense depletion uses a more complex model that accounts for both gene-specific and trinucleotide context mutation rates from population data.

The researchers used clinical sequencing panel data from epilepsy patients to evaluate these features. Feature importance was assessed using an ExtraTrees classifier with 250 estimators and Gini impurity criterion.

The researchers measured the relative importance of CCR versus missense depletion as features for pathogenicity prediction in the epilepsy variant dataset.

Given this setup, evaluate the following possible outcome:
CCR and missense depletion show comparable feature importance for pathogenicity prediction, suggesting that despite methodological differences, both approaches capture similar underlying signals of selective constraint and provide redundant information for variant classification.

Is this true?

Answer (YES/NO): NO